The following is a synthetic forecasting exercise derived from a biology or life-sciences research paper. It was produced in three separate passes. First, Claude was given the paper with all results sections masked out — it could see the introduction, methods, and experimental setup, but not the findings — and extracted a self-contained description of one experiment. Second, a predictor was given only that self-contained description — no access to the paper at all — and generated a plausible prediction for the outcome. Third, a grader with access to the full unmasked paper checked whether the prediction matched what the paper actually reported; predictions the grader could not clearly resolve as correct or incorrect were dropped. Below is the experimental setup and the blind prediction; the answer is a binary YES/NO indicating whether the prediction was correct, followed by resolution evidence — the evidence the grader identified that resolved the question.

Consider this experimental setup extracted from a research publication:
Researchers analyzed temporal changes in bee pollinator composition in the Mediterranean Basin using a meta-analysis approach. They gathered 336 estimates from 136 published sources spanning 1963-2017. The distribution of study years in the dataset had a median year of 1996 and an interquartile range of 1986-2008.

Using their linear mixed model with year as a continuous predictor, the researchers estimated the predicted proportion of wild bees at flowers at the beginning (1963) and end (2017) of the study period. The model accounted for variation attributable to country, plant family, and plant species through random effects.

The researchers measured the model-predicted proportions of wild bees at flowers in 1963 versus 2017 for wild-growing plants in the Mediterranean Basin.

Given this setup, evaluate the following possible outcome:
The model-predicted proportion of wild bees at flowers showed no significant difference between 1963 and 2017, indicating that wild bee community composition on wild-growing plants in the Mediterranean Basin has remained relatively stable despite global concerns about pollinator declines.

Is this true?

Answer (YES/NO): NO